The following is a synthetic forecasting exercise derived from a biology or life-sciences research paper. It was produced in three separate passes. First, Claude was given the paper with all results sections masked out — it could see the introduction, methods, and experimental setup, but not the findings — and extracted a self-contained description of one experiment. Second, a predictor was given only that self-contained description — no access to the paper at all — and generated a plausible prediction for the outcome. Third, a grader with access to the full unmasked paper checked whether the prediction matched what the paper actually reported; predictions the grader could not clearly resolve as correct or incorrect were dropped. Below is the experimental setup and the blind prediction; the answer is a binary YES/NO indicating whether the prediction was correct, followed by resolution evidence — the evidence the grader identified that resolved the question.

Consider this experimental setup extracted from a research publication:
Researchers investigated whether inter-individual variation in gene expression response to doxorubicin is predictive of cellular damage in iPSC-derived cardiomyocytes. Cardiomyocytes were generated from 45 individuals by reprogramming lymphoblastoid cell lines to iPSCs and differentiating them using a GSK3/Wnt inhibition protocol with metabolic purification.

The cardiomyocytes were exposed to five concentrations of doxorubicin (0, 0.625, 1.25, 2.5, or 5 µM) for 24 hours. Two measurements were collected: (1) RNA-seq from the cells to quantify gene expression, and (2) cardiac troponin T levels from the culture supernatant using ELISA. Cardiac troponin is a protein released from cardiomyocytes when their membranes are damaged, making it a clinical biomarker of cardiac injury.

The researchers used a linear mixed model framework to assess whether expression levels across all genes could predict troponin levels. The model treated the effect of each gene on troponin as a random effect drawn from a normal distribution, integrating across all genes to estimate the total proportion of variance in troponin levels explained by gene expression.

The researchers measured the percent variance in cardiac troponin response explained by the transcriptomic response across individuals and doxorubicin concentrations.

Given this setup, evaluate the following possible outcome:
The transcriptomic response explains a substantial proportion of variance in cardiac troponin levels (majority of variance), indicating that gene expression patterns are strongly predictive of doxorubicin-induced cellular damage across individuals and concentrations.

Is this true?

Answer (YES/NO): YES